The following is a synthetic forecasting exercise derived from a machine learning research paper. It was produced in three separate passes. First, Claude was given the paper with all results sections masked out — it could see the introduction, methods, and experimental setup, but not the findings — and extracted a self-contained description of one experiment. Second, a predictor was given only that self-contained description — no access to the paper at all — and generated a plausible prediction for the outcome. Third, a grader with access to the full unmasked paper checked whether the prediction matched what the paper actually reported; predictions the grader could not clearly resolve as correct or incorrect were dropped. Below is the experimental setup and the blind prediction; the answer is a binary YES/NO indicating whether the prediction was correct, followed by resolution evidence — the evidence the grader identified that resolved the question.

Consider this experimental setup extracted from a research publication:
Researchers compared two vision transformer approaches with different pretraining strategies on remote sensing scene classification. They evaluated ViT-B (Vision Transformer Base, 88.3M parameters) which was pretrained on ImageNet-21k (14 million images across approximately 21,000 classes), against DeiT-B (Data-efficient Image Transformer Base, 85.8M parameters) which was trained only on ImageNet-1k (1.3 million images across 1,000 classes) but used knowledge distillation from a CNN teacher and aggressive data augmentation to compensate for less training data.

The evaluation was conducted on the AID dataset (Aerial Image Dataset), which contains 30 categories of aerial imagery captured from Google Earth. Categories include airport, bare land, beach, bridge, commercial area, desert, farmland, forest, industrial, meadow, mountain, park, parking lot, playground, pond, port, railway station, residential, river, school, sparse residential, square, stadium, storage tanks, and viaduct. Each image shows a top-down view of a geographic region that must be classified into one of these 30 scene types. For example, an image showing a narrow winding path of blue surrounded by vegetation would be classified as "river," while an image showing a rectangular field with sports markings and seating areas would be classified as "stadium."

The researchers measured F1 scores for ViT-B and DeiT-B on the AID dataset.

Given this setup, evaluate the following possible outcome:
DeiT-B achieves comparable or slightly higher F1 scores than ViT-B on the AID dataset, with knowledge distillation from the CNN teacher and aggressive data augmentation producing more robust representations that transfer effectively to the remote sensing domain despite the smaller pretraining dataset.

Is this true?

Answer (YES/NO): NO